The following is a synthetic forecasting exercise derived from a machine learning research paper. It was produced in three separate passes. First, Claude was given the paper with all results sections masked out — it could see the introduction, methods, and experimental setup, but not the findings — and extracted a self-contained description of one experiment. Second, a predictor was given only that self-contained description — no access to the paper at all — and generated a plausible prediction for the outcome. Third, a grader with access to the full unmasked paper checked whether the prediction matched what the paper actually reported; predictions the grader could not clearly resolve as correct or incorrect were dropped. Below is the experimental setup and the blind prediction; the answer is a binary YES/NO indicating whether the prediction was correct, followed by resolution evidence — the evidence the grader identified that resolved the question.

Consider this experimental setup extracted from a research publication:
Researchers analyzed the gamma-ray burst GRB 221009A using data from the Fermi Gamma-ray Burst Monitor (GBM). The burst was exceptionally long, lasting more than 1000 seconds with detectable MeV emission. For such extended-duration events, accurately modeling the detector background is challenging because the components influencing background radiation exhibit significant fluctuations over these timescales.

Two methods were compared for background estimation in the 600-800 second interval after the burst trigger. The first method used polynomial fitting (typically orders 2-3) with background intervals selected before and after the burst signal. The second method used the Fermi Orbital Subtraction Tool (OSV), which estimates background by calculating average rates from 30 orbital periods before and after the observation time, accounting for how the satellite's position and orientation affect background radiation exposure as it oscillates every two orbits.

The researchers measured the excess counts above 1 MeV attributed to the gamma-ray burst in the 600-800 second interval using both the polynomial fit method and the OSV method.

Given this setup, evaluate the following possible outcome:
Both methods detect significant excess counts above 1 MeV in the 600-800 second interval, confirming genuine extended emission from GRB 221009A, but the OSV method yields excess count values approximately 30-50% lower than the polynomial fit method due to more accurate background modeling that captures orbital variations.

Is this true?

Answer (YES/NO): NO